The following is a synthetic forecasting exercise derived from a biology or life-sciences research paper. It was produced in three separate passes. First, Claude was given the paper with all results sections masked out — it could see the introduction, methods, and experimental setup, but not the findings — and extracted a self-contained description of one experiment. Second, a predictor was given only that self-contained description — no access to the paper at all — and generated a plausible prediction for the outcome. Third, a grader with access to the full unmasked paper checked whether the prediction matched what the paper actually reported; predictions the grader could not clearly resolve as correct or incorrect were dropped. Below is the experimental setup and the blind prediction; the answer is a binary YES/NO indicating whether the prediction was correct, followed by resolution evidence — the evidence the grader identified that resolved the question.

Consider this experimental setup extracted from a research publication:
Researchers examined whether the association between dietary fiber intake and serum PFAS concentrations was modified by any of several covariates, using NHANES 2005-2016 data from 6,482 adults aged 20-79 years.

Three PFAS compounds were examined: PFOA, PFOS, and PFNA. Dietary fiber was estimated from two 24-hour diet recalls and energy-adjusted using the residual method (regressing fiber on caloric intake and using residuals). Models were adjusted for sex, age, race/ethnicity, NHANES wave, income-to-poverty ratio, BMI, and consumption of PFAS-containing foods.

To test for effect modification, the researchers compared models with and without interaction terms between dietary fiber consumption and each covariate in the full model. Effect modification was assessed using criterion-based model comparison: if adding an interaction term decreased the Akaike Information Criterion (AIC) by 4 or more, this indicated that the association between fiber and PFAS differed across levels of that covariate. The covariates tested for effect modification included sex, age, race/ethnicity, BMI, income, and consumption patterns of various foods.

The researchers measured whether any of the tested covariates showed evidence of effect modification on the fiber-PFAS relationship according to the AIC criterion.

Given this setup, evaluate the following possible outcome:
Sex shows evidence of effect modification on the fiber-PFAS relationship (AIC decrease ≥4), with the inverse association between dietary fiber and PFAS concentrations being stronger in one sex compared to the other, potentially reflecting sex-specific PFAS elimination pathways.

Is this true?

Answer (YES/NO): NO